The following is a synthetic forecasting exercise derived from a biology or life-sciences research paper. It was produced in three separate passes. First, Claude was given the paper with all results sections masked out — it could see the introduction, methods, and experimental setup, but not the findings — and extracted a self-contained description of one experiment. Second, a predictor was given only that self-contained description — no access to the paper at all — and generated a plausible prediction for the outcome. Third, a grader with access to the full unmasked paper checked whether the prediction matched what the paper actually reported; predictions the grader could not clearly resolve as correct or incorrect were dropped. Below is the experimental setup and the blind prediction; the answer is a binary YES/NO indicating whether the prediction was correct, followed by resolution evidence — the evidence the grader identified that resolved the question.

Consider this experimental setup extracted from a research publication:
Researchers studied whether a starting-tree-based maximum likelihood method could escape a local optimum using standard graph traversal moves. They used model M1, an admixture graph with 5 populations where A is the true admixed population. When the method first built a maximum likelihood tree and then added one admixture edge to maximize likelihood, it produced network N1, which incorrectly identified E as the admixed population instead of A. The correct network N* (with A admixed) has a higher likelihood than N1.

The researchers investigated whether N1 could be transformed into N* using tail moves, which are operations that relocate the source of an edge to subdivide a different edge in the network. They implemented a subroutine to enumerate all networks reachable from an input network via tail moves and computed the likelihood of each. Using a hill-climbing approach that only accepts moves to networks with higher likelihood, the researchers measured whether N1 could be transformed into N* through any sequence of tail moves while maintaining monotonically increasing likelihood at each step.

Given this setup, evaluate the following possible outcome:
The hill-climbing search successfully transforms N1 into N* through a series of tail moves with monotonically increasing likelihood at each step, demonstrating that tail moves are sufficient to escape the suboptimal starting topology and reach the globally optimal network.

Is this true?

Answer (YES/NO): NO